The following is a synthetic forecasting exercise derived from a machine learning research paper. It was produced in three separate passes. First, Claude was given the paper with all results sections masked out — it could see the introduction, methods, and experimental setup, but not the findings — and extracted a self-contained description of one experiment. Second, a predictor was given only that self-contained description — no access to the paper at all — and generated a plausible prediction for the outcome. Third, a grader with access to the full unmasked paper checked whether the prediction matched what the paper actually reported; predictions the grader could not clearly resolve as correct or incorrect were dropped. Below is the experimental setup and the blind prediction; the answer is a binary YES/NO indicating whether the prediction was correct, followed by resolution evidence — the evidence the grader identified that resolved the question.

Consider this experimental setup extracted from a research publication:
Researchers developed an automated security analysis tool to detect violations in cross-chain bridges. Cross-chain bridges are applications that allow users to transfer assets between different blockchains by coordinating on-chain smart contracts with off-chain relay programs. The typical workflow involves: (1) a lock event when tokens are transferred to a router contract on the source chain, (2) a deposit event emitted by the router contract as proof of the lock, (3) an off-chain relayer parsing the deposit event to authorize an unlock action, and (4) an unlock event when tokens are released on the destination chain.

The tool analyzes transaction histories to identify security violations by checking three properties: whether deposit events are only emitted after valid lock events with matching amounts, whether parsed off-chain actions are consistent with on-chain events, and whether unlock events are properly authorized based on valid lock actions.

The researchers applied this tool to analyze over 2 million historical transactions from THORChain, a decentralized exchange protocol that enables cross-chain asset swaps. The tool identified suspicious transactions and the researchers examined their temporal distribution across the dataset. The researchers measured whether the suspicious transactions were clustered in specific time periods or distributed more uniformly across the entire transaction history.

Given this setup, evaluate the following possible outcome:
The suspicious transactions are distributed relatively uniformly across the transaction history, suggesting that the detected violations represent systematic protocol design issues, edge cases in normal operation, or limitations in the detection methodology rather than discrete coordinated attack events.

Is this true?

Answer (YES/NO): NO